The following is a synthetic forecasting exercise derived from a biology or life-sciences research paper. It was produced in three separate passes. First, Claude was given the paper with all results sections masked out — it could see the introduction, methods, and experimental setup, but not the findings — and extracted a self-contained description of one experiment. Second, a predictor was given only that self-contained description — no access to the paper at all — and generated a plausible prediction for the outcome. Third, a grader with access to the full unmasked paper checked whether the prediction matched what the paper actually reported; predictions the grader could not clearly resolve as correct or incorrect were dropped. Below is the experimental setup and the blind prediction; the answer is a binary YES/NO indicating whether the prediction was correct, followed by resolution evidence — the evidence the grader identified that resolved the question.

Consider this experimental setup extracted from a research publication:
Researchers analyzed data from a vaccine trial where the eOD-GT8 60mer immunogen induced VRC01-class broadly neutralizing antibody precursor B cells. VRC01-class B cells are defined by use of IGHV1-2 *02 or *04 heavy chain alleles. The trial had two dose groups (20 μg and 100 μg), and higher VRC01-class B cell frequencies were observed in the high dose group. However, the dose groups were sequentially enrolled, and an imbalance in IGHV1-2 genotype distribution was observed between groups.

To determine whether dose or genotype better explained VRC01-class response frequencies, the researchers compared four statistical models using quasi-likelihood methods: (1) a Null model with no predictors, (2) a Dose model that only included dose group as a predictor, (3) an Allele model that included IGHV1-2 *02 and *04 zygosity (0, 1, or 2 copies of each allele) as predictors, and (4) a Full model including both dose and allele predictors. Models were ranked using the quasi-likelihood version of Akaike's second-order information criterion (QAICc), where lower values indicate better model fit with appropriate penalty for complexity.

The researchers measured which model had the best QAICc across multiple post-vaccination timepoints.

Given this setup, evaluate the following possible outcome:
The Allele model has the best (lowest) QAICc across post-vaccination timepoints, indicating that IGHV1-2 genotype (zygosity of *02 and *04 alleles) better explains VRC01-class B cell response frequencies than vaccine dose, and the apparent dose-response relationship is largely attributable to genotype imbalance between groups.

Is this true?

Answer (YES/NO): YES